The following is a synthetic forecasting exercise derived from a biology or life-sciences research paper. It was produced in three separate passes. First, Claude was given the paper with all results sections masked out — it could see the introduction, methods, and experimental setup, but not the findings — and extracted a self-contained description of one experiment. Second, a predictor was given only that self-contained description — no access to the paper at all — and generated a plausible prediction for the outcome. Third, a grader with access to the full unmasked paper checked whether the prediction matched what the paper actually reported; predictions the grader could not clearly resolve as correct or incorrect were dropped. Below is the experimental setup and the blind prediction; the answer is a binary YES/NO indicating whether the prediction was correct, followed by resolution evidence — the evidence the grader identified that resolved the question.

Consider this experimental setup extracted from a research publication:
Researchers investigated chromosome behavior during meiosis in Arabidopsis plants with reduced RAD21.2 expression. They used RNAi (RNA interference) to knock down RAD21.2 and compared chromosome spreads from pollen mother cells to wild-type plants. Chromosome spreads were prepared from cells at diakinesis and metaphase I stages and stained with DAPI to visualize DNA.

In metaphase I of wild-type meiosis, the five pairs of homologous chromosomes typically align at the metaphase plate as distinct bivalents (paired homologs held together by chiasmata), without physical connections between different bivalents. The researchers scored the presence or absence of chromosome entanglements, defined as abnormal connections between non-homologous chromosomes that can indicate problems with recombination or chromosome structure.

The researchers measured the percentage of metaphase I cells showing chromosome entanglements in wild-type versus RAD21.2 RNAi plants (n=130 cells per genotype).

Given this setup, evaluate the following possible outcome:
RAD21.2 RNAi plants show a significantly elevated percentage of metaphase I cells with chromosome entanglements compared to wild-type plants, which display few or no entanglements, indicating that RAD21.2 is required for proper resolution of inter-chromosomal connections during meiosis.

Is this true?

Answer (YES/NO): YES